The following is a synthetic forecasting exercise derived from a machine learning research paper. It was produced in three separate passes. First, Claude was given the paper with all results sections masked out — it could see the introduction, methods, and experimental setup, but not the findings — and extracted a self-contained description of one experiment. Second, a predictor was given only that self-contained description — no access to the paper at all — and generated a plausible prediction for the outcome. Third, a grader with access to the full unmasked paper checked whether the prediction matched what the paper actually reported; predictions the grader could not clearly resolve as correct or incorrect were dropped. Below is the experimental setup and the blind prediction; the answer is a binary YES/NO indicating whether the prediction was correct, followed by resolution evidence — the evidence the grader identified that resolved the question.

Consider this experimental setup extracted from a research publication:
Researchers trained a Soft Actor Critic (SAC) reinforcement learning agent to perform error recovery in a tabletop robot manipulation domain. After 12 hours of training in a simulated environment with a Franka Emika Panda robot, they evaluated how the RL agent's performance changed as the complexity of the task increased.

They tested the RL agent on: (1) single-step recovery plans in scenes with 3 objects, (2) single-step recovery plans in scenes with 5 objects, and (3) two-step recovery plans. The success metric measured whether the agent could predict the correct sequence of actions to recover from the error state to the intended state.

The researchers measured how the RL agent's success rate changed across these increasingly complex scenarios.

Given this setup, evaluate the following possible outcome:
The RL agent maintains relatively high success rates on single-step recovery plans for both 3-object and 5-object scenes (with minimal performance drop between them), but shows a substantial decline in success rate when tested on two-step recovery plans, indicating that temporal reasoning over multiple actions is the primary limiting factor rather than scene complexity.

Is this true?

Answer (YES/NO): NO